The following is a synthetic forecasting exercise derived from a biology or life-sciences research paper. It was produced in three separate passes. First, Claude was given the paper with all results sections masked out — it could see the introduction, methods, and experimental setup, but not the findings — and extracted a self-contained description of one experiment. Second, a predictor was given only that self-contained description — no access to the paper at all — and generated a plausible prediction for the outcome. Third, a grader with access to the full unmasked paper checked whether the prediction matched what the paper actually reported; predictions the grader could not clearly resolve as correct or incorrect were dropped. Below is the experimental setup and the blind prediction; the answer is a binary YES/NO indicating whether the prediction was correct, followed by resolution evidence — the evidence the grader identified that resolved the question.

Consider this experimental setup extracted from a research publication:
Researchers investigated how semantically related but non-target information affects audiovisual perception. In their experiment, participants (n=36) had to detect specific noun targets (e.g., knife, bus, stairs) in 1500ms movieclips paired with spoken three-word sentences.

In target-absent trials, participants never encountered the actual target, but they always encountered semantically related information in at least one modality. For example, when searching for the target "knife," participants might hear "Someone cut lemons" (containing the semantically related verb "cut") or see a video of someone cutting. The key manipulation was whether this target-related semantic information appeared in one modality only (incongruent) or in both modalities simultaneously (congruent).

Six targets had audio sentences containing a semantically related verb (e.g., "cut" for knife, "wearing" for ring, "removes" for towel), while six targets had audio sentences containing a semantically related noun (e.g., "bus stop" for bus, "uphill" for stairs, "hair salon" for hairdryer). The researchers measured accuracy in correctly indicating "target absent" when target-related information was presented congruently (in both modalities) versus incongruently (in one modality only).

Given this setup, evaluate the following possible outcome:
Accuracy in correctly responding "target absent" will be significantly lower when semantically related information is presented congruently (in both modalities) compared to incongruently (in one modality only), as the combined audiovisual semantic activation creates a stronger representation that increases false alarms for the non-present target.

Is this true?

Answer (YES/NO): NO